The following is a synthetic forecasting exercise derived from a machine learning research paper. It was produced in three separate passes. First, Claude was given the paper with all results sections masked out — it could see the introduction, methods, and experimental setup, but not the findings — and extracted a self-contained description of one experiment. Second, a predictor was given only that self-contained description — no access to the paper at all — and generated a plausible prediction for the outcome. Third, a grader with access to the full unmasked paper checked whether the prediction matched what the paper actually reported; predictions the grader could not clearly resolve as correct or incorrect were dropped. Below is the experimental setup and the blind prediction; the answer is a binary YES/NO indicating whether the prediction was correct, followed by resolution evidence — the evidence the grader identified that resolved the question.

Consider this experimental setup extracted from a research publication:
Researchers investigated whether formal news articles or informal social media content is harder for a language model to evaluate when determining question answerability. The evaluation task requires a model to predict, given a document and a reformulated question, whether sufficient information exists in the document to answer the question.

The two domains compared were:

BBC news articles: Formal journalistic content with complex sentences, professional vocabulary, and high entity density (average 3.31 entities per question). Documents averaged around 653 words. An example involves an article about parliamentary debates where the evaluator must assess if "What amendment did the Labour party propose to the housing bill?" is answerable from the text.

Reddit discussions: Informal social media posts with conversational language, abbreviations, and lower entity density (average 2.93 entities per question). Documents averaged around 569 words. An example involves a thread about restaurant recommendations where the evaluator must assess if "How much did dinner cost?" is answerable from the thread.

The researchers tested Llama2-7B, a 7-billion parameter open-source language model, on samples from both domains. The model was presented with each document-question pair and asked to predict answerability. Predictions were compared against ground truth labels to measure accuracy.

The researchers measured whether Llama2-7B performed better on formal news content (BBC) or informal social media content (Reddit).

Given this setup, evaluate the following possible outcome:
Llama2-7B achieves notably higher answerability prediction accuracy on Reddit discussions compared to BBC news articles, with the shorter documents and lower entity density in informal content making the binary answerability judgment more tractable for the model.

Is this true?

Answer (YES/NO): YES